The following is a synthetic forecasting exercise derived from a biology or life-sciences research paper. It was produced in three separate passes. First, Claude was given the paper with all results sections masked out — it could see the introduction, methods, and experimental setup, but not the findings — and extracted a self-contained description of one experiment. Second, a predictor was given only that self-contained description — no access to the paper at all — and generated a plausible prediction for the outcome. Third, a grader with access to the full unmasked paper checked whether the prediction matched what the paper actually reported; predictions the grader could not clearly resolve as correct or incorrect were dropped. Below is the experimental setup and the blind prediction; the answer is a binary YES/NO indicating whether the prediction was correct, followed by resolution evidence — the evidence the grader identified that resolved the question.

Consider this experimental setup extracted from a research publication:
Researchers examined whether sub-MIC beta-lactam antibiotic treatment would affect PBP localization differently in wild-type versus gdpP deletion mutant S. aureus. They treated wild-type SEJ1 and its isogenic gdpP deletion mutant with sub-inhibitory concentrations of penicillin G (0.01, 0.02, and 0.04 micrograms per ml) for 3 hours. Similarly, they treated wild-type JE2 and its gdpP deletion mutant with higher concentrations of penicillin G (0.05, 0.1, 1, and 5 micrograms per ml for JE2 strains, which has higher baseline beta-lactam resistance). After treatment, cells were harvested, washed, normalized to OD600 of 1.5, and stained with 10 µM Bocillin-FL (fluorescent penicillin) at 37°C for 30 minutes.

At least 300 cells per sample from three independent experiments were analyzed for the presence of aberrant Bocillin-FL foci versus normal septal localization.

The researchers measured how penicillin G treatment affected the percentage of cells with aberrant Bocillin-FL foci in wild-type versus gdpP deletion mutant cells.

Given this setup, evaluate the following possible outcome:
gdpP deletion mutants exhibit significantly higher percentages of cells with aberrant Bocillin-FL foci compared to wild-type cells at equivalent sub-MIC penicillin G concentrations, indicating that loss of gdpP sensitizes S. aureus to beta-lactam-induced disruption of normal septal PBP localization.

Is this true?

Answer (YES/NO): NO